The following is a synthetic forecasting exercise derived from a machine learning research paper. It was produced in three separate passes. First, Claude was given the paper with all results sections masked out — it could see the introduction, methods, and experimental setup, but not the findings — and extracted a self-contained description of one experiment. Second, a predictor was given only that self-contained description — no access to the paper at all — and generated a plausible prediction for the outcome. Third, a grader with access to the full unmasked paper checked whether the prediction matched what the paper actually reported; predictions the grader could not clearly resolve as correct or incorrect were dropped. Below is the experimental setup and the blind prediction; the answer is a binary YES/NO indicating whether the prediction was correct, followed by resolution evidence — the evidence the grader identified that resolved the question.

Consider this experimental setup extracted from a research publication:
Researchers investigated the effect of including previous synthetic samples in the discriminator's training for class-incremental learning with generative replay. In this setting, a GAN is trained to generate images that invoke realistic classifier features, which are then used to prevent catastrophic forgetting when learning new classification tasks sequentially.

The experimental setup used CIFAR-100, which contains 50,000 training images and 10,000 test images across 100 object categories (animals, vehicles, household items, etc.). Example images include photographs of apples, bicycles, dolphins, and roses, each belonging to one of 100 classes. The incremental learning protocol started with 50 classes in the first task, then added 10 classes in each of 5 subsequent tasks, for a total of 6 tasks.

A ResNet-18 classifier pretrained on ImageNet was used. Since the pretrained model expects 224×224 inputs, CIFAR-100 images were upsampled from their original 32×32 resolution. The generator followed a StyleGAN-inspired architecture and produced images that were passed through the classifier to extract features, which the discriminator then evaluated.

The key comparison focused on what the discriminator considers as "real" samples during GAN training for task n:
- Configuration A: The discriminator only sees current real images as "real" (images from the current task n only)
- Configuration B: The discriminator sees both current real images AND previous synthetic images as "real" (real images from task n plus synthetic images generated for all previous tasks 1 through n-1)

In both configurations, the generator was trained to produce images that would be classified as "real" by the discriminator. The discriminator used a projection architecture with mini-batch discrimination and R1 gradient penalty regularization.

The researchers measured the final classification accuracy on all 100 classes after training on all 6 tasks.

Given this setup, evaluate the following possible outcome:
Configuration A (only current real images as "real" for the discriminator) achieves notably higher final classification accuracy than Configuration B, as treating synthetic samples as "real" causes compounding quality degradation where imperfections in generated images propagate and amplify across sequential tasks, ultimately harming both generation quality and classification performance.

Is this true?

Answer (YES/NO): NO